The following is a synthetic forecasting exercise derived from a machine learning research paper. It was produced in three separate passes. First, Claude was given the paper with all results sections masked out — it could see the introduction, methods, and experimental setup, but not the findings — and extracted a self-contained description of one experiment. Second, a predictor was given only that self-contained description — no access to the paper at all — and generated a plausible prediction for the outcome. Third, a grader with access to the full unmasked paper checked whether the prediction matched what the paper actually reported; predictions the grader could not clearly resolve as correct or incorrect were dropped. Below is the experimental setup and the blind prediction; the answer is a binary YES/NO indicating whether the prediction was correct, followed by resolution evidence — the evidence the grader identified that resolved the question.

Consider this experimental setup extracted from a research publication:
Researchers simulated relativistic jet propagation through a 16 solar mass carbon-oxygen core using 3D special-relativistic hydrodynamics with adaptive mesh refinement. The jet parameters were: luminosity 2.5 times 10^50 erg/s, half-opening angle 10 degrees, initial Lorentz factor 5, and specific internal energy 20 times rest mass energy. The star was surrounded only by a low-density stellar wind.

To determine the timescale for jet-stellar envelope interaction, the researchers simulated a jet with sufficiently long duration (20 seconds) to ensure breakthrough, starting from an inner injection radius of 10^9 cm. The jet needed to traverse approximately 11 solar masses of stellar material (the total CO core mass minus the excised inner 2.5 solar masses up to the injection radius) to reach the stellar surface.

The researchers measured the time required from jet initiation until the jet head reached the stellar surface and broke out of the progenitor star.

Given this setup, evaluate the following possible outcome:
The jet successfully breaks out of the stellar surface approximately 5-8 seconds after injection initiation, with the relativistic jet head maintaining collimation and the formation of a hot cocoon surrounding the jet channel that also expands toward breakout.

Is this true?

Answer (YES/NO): YES